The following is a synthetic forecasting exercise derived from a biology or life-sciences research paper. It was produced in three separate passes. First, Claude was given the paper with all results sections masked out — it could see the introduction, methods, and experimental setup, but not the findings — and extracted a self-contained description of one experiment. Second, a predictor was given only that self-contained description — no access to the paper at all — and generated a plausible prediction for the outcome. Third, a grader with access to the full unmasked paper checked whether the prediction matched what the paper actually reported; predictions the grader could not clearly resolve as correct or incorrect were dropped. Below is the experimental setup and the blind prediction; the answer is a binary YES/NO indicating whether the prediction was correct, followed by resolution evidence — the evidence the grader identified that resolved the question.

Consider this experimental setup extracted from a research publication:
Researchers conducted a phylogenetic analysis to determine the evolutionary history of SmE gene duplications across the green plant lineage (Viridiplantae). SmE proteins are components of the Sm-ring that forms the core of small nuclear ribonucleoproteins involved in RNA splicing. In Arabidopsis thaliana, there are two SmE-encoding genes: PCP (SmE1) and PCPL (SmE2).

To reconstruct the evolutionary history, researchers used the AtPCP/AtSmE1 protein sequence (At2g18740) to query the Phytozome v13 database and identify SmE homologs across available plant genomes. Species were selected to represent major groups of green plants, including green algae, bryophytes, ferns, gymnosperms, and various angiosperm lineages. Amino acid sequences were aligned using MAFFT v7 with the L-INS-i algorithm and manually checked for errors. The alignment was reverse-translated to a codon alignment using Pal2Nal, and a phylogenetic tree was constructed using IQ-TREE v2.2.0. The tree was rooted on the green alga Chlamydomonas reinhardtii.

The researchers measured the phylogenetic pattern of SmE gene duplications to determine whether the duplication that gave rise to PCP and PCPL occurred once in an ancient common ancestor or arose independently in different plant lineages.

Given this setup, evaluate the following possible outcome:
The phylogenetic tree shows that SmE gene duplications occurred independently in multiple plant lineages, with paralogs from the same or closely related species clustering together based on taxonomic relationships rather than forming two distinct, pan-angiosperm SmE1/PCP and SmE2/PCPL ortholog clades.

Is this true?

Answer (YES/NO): YES